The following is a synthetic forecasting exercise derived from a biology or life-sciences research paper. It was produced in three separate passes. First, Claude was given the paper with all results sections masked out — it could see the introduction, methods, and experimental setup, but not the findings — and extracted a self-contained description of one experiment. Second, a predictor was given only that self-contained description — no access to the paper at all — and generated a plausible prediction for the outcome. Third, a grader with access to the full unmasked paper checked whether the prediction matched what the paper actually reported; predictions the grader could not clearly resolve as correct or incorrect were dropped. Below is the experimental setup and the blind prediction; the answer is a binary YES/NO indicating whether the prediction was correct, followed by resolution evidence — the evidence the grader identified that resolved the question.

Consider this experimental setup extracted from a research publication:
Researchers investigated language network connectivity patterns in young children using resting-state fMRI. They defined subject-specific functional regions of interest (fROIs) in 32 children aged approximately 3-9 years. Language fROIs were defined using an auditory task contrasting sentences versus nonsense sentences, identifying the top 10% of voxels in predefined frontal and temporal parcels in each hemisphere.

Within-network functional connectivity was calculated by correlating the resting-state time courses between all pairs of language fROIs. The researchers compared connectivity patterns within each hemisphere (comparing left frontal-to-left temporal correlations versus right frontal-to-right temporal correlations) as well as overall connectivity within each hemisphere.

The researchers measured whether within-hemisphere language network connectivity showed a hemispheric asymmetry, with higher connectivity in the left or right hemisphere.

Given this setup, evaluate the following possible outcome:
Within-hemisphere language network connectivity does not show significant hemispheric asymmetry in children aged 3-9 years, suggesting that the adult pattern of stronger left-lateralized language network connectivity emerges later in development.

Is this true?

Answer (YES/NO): NO